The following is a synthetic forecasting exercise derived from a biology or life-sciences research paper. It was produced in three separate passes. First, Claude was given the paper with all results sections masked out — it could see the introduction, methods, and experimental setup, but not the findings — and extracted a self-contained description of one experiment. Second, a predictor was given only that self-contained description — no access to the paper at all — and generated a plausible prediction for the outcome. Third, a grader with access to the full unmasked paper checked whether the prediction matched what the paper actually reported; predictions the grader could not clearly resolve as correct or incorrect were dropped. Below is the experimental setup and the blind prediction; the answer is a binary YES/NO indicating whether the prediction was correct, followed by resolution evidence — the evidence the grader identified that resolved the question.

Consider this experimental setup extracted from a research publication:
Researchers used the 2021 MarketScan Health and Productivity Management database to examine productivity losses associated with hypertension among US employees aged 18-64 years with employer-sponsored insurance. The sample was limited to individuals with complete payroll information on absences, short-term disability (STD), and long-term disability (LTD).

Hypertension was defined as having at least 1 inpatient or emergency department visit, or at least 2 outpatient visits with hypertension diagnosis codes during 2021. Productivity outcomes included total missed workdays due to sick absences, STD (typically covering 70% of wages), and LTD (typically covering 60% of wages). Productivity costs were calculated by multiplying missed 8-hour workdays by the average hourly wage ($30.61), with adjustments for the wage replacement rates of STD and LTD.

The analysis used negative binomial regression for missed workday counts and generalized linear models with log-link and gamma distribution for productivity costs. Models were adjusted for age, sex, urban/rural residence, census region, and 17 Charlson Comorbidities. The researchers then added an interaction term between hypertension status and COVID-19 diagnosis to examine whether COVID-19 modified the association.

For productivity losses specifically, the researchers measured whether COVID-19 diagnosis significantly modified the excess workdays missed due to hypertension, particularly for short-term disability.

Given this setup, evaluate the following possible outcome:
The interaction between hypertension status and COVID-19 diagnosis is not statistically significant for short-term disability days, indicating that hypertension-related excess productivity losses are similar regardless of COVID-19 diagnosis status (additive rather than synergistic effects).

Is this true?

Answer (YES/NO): NO